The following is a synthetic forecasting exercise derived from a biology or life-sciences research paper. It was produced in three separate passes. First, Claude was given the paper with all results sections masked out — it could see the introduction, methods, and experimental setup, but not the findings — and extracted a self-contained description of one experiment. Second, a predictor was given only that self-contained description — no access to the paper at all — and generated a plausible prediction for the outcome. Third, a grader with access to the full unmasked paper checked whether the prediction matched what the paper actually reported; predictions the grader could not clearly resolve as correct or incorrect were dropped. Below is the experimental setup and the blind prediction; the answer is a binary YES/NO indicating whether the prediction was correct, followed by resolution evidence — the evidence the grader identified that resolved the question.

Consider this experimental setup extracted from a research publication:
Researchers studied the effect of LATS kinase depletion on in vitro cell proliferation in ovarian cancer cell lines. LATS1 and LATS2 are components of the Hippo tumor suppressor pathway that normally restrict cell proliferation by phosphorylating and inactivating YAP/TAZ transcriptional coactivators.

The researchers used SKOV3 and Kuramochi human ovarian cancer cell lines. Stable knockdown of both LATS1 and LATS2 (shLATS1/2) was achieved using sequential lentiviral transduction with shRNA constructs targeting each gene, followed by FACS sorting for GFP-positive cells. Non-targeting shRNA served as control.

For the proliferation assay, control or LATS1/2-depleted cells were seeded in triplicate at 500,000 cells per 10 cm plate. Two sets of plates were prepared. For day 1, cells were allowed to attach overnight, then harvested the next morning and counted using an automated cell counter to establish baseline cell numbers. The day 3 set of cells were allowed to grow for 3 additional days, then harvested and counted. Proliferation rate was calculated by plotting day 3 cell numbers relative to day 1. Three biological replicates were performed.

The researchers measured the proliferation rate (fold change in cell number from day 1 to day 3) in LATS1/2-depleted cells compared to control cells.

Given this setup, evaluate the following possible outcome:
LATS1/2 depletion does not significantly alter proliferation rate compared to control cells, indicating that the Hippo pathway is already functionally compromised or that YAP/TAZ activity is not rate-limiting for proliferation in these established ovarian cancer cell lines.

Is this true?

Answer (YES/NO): NO